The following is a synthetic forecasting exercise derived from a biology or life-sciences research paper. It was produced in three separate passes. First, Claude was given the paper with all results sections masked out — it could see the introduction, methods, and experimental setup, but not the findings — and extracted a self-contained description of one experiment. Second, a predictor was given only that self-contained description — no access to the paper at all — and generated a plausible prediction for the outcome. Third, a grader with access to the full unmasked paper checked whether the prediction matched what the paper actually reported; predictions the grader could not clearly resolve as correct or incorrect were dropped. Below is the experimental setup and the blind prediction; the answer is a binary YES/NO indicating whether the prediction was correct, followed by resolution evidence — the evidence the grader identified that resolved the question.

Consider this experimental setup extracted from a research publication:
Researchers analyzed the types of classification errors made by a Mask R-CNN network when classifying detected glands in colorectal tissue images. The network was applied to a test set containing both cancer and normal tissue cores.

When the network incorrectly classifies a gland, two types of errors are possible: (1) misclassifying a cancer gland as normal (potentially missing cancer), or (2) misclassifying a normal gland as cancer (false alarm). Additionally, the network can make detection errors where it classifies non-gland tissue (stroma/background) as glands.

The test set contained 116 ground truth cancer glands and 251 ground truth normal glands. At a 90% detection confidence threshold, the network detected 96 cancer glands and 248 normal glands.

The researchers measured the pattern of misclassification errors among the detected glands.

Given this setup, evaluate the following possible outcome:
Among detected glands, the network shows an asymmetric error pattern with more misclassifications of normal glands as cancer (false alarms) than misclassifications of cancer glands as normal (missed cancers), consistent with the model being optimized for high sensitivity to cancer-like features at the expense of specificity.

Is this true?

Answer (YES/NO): NO